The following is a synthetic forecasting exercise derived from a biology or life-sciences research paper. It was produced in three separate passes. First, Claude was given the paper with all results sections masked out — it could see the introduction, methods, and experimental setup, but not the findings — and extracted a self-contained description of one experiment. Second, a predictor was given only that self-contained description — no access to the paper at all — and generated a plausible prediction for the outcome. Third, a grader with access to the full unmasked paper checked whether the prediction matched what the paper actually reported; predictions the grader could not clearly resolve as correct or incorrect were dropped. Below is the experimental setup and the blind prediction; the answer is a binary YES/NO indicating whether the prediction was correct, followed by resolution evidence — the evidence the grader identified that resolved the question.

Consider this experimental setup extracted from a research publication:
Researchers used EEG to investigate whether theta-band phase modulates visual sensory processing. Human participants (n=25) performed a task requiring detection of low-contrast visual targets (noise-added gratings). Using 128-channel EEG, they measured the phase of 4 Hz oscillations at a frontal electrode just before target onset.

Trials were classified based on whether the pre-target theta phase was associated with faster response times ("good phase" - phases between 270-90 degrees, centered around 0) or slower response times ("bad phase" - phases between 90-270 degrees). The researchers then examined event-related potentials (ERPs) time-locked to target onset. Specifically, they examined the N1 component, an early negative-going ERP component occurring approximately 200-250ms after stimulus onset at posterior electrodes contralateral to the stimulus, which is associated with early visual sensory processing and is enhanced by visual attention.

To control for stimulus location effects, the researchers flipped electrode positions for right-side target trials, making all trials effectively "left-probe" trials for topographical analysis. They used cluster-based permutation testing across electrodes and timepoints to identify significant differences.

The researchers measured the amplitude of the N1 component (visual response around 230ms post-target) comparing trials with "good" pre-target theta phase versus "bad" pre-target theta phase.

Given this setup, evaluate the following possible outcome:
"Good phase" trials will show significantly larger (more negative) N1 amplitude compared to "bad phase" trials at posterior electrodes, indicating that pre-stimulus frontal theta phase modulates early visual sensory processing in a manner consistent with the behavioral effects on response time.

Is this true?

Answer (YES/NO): YES